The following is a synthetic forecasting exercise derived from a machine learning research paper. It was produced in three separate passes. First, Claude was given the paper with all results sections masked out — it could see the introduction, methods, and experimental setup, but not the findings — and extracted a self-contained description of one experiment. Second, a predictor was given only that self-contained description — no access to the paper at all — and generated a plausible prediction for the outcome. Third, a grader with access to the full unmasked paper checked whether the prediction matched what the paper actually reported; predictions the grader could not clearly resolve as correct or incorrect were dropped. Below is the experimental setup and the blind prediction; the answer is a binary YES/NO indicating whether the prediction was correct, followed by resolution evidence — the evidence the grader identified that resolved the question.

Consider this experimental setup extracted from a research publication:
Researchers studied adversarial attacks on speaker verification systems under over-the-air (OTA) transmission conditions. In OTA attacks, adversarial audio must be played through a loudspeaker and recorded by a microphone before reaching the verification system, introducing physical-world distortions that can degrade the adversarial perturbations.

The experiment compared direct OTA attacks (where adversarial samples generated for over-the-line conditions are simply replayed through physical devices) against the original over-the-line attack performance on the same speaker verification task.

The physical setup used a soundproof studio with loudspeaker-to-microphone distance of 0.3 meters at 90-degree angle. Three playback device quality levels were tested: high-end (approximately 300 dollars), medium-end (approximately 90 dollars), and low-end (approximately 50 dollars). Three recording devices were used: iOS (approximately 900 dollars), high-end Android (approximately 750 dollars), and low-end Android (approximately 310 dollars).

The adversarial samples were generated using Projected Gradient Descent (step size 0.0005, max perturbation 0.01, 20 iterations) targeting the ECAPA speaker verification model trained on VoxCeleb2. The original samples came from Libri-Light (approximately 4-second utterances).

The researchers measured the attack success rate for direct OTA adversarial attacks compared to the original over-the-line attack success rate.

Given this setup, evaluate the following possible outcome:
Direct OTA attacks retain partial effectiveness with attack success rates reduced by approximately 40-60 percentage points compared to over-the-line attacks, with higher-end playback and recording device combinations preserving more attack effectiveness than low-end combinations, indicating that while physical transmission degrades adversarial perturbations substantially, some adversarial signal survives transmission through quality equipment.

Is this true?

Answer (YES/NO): NO